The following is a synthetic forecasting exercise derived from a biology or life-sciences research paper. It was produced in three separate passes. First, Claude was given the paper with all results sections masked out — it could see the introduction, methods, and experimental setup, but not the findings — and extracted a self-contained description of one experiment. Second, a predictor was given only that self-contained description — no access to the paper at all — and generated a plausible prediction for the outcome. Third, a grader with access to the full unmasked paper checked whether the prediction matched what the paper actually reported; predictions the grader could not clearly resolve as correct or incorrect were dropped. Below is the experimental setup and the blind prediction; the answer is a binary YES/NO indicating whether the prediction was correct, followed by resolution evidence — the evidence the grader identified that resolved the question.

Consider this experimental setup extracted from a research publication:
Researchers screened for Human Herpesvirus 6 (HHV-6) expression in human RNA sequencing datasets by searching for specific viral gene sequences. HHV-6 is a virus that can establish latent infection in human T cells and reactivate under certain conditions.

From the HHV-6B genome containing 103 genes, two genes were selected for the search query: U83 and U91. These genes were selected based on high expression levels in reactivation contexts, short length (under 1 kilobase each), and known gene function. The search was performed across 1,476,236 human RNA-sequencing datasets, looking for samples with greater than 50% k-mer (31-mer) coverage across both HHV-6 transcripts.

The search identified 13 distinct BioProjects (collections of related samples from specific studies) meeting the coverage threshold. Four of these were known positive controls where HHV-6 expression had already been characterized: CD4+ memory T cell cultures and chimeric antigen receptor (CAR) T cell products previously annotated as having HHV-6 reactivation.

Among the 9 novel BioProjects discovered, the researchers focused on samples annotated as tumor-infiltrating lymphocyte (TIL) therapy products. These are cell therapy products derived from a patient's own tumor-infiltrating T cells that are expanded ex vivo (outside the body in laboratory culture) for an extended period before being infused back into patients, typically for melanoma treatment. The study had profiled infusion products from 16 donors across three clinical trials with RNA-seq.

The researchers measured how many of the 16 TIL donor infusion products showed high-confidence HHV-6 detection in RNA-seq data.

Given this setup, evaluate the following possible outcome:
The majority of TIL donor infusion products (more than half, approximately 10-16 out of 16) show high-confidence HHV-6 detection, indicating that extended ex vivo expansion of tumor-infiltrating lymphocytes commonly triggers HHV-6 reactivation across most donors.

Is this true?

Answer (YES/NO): NO